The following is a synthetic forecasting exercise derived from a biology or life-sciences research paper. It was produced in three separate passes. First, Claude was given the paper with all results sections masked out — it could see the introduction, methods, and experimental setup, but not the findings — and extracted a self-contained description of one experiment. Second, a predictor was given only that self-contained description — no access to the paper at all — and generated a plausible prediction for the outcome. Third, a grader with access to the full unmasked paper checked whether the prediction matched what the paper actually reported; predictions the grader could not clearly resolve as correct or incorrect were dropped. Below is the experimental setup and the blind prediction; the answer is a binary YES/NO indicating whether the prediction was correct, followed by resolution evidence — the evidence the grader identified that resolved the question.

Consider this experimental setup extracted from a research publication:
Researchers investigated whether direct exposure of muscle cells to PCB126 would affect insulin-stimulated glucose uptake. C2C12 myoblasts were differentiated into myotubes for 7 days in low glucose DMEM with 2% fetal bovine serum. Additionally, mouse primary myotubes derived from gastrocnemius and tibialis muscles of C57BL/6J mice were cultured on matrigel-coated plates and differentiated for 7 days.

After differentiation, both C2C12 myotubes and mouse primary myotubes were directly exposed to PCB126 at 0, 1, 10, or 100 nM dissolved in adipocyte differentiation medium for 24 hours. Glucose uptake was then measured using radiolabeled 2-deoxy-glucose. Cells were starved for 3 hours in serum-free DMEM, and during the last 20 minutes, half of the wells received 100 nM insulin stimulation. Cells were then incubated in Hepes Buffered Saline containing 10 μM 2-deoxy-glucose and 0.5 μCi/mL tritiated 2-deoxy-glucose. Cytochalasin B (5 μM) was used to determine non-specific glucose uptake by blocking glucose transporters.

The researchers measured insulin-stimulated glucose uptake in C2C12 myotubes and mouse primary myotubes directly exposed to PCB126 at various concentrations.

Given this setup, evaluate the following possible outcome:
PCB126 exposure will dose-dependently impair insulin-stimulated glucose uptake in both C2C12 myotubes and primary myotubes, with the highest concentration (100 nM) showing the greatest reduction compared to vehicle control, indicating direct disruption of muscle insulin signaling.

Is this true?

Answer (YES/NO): NO